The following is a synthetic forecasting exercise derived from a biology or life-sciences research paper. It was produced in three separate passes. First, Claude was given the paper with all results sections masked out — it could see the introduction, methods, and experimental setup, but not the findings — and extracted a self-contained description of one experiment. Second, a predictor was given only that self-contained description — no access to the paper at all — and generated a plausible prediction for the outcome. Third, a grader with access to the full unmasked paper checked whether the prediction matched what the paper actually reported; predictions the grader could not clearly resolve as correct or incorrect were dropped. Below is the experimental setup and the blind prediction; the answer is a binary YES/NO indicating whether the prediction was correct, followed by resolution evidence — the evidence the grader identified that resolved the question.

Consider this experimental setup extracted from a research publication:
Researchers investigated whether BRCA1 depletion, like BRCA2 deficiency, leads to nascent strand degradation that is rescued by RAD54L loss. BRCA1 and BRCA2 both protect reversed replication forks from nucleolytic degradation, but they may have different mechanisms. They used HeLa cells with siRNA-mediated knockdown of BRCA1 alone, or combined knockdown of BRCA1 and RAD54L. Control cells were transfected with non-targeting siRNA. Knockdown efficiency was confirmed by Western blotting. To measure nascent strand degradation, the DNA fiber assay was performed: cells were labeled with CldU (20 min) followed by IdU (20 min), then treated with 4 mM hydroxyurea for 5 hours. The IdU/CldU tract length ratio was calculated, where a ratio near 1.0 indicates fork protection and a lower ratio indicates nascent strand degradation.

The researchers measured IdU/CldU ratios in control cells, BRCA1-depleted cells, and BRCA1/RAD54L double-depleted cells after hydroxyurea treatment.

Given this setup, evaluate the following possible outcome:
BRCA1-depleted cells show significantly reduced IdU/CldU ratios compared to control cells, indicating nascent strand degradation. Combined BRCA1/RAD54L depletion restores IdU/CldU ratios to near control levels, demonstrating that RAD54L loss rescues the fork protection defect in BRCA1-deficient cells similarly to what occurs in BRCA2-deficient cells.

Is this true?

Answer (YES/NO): YES